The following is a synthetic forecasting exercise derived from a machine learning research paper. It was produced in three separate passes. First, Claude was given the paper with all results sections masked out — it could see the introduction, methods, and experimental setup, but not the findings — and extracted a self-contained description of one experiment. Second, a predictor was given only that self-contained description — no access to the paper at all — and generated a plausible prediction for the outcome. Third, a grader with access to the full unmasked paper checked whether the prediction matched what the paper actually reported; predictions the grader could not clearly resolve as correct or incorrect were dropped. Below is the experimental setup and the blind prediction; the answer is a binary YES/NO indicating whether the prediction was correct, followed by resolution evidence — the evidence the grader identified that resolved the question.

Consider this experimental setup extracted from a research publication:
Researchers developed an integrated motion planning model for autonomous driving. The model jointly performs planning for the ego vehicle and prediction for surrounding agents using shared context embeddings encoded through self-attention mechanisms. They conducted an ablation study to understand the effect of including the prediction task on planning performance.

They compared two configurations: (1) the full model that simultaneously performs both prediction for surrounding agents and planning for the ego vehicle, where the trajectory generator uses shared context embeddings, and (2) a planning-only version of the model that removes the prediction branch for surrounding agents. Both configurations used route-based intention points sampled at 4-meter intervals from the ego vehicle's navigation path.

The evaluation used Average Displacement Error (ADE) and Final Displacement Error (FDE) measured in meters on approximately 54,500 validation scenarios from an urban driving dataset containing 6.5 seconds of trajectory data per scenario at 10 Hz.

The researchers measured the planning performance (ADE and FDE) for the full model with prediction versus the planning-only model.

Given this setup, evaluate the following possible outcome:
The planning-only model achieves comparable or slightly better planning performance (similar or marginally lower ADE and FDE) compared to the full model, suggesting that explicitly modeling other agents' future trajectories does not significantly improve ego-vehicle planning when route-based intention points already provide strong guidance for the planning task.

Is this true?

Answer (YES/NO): NO